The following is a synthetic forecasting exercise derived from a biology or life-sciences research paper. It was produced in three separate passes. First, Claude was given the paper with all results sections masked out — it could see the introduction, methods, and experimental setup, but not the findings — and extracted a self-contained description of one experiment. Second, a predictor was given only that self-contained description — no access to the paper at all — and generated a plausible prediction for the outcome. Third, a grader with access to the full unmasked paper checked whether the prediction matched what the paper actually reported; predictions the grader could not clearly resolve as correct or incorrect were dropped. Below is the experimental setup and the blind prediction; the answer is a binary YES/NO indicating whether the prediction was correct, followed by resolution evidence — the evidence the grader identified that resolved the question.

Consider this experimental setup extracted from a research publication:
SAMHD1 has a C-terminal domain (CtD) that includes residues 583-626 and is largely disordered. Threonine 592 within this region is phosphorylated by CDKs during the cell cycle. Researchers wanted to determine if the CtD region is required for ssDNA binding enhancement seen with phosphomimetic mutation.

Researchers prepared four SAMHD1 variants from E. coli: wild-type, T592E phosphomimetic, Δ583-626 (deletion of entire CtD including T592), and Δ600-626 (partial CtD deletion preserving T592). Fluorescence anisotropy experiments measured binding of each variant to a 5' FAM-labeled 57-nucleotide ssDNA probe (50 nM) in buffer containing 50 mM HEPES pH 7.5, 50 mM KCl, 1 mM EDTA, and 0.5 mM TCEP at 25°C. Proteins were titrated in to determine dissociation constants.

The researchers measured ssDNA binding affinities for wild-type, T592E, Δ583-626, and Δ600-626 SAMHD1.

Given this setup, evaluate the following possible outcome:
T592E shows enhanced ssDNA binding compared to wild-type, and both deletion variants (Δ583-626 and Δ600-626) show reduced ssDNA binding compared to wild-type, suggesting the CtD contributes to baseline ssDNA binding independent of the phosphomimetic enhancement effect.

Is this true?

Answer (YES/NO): NO